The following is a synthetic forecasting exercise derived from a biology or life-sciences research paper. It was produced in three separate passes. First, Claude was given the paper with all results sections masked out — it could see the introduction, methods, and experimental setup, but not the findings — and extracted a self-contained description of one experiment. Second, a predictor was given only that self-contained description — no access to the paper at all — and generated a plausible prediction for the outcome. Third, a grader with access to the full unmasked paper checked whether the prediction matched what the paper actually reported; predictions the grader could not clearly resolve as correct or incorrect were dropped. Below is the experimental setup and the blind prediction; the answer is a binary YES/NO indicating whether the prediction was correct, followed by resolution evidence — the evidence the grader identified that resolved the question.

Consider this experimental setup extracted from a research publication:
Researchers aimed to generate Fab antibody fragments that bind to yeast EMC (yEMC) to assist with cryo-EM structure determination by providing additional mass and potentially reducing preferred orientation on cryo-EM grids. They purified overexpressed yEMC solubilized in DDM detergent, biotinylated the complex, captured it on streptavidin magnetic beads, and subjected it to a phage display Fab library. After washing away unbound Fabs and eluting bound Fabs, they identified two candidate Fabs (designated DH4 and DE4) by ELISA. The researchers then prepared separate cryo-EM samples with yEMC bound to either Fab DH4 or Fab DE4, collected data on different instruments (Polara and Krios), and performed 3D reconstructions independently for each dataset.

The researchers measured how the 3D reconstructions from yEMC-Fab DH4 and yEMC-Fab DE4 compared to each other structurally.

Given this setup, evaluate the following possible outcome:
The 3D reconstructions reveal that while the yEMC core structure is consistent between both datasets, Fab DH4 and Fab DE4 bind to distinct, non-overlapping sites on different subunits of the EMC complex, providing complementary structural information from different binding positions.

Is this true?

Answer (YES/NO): NO